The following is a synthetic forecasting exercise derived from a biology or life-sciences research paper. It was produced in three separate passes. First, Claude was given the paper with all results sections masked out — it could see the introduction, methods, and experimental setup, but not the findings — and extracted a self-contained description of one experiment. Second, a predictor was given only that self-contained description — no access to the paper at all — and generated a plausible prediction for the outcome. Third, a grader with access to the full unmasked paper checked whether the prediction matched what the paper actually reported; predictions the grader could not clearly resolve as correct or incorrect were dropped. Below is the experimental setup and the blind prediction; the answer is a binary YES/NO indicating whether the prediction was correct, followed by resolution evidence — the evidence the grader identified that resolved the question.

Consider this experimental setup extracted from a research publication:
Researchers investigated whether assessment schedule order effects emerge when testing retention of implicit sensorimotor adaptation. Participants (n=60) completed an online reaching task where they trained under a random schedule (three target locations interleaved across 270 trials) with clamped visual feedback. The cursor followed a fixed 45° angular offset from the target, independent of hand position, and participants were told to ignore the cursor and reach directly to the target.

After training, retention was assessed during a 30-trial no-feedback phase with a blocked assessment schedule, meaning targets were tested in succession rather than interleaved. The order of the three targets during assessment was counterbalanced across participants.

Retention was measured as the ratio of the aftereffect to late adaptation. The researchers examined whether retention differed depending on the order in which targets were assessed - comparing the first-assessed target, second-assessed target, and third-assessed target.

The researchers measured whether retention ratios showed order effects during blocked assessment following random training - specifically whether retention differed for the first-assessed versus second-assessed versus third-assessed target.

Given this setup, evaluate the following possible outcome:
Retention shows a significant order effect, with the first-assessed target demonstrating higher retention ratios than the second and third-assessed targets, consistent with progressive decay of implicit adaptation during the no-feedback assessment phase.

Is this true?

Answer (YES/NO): YES